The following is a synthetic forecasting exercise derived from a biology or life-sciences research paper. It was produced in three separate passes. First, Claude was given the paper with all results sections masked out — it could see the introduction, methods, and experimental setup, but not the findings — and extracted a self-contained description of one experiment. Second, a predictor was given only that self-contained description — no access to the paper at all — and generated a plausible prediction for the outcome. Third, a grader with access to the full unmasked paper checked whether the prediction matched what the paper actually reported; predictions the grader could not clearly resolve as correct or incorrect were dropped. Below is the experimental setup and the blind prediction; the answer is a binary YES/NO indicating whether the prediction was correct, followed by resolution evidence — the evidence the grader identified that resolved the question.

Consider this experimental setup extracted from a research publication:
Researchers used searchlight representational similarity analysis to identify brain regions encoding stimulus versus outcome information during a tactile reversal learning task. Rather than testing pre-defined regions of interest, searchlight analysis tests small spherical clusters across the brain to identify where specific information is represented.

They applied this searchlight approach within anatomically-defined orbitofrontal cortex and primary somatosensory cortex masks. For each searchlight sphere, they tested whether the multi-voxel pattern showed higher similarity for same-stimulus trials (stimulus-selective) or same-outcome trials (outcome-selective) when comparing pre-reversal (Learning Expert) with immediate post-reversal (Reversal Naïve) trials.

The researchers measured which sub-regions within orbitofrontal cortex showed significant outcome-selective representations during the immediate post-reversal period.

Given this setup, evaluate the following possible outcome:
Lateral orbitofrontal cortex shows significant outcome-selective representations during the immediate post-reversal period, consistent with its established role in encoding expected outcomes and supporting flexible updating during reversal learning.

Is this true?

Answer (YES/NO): YES